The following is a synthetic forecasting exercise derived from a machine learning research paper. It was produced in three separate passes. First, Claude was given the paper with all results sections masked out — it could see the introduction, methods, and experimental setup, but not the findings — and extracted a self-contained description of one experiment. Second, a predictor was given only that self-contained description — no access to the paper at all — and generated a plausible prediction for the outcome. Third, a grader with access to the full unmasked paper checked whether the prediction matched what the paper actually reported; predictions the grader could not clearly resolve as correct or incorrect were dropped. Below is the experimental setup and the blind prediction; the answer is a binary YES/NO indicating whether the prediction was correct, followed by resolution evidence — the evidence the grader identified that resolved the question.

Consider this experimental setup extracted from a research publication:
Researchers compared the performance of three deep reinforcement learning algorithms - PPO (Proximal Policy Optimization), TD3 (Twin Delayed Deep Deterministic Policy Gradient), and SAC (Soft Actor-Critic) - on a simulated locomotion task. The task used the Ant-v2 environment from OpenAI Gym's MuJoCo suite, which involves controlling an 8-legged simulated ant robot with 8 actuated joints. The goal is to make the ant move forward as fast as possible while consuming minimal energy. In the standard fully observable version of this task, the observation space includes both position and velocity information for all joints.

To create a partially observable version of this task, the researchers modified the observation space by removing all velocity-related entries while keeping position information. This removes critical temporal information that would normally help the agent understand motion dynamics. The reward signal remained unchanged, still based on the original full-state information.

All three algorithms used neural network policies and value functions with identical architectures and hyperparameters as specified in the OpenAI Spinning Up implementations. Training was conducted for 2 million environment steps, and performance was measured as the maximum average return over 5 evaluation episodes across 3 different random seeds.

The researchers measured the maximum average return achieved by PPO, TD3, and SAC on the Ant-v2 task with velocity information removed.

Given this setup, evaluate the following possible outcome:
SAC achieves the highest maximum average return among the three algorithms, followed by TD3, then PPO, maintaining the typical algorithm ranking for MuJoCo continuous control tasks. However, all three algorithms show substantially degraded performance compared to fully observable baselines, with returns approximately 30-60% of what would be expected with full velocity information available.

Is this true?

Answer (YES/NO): NO